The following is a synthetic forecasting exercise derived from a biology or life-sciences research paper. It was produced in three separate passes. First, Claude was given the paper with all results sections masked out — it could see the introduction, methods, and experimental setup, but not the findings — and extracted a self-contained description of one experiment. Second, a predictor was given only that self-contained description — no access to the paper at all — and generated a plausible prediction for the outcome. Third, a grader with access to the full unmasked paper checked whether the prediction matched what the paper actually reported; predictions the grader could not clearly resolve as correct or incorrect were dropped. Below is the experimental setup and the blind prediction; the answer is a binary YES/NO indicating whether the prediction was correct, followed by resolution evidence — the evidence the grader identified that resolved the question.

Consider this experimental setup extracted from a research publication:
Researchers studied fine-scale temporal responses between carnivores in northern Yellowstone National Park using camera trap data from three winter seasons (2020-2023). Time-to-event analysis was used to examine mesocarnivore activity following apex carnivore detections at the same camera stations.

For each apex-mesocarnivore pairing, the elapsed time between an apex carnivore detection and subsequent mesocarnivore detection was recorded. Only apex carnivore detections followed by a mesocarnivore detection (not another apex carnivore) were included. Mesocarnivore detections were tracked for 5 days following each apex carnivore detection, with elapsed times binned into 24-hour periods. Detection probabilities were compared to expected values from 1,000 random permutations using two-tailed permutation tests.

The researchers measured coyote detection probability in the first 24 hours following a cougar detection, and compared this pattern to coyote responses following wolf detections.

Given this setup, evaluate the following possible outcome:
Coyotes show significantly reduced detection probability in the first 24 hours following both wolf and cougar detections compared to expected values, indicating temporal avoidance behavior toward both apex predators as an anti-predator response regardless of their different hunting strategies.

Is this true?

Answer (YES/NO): NO